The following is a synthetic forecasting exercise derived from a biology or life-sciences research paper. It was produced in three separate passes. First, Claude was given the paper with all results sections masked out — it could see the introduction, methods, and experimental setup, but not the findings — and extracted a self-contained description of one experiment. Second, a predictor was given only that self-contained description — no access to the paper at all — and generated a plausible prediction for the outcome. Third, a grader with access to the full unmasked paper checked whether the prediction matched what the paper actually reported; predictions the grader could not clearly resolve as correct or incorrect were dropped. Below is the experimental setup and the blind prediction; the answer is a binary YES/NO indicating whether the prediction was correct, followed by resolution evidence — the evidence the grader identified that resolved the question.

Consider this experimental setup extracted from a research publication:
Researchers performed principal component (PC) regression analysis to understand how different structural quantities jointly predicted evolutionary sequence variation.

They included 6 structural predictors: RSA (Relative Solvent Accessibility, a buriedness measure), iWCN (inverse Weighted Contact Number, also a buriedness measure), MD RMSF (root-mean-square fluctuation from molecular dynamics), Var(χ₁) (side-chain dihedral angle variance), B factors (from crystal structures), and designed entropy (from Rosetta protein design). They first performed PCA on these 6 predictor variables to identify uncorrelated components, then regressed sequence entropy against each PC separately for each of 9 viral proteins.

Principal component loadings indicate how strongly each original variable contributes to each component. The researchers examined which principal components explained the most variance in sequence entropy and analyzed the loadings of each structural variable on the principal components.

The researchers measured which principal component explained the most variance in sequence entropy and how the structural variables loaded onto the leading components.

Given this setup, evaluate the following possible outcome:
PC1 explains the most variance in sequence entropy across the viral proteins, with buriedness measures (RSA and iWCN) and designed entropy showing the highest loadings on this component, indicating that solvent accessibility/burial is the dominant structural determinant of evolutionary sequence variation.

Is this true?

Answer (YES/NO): NO